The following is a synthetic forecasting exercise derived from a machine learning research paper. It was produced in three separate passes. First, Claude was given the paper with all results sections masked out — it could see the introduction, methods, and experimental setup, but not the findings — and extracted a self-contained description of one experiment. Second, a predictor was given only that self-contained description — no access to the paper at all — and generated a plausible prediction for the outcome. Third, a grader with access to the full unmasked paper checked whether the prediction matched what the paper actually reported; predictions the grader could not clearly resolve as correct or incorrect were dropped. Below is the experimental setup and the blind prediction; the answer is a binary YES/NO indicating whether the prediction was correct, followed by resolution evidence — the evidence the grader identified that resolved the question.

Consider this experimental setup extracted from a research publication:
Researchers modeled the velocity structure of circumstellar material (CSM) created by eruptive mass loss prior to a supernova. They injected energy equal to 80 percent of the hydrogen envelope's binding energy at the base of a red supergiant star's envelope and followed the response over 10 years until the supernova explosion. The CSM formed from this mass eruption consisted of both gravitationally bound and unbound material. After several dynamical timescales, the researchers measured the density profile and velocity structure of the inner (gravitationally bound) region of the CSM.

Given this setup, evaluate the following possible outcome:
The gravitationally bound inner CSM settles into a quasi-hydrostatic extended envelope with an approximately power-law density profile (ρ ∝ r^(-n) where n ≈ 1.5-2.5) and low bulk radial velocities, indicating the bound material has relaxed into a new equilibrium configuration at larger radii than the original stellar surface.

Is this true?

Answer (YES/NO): NO